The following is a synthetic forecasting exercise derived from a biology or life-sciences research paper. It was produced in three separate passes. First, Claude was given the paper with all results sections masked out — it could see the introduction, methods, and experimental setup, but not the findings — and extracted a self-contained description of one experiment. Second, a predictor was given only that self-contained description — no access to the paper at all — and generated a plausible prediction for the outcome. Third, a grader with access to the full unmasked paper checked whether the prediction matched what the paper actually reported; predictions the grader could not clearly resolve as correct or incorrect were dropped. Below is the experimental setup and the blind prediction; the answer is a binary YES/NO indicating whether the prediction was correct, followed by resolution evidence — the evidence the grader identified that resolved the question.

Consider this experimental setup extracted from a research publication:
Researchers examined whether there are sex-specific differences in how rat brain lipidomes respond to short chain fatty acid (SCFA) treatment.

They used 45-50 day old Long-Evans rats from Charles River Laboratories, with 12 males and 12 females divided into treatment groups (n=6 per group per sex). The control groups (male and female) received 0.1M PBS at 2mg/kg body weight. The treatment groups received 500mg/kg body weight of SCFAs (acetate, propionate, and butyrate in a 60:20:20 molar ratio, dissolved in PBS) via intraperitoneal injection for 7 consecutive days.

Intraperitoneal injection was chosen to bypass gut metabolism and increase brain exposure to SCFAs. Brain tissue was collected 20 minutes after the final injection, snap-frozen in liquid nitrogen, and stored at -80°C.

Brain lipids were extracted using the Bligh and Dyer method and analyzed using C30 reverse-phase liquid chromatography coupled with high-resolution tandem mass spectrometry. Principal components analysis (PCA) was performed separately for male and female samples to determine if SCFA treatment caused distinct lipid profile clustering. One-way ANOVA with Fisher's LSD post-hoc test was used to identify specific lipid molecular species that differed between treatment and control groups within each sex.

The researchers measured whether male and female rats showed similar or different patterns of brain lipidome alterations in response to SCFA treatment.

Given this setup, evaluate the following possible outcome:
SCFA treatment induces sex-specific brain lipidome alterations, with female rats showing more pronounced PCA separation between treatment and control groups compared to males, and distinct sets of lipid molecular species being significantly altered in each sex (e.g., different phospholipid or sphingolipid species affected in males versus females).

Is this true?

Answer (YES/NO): NO